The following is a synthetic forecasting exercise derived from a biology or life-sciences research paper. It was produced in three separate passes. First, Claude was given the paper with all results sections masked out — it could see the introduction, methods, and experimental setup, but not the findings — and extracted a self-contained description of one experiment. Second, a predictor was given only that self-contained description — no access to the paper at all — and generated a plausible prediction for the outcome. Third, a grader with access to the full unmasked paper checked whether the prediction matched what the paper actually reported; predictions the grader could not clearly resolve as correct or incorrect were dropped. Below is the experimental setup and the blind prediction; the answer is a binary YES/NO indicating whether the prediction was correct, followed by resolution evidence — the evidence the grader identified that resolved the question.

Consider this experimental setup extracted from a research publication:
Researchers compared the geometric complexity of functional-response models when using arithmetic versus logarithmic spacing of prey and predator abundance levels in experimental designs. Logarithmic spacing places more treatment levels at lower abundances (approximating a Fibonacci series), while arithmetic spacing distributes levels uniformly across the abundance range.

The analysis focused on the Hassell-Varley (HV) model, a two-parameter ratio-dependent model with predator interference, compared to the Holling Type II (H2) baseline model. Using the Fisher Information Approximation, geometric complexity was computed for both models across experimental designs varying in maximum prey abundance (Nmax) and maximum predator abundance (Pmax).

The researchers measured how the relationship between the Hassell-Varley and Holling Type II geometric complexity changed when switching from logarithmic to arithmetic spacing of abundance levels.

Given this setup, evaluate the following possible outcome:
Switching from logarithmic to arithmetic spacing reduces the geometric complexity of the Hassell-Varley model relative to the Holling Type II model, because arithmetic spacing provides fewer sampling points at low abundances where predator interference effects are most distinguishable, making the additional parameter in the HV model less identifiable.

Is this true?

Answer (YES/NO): NO